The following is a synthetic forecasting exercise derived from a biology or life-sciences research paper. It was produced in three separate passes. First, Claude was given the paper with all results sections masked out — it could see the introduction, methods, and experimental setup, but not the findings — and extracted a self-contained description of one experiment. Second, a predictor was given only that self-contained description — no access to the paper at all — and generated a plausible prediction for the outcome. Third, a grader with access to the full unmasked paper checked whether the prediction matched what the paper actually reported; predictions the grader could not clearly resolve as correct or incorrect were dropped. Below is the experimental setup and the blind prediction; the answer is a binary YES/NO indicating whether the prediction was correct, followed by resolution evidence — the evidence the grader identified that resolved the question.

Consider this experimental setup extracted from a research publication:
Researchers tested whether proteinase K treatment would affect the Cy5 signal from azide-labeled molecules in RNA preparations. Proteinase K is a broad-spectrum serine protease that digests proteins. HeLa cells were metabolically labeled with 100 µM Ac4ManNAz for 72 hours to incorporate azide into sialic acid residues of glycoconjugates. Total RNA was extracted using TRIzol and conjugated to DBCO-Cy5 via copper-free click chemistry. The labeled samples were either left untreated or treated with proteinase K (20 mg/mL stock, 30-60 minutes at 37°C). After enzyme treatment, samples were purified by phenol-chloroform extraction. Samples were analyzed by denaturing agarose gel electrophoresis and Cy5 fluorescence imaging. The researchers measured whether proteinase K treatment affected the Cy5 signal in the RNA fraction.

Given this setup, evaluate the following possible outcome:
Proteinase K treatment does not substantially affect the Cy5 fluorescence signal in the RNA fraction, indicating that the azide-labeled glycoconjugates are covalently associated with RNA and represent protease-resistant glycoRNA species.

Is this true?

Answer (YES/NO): NO